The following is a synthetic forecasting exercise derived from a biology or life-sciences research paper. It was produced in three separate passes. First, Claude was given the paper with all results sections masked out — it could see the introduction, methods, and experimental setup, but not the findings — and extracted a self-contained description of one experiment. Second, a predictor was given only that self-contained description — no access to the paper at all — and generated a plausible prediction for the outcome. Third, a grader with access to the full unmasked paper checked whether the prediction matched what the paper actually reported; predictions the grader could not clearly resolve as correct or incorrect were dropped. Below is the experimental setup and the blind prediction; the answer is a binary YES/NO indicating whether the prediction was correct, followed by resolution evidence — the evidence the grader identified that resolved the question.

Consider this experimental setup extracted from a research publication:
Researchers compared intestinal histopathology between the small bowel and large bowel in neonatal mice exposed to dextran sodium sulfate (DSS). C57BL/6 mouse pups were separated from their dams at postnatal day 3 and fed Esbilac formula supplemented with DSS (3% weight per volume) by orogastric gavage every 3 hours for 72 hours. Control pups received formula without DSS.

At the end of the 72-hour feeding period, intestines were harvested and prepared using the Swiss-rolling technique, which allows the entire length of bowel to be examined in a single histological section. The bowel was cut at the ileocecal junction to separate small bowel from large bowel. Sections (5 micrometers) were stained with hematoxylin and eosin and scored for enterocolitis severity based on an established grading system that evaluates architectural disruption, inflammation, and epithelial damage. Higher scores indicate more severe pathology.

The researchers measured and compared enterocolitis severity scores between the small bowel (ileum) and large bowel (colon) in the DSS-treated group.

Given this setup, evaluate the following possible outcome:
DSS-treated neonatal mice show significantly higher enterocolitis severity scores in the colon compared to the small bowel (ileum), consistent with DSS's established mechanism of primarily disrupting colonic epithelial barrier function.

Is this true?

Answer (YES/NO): NO